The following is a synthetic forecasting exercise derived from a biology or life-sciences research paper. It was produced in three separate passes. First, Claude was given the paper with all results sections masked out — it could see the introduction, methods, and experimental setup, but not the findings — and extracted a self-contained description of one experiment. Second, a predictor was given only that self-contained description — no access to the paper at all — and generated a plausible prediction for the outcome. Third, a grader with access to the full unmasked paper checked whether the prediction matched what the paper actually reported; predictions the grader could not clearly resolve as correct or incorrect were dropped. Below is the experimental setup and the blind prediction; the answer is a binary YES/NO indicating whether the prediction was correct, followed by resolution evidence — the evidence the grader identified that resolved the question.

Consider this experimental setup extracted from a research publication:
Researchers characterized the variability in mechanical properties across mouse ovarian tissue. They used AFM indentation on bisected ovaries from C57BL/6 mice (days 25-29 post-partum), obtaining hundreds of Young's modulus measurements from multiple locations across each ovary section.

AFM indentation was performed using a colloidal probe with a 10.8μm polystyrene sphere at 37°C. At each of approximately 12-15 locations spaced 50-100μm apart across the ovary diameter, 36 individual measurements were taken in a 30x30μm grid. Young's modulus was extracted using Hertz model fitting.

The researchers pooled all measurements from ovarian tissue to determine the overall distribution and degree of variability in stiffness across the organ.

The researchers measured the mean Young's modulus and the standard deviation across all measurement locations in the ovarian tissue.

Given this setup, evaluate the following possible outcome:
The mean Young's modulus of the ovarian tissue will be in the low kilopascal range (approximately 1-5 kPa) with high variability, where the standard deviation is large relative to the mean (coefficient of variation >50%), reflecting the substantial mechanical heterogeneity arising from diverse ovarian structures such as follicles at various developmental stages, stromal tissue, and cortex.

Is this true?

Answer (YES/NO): YES